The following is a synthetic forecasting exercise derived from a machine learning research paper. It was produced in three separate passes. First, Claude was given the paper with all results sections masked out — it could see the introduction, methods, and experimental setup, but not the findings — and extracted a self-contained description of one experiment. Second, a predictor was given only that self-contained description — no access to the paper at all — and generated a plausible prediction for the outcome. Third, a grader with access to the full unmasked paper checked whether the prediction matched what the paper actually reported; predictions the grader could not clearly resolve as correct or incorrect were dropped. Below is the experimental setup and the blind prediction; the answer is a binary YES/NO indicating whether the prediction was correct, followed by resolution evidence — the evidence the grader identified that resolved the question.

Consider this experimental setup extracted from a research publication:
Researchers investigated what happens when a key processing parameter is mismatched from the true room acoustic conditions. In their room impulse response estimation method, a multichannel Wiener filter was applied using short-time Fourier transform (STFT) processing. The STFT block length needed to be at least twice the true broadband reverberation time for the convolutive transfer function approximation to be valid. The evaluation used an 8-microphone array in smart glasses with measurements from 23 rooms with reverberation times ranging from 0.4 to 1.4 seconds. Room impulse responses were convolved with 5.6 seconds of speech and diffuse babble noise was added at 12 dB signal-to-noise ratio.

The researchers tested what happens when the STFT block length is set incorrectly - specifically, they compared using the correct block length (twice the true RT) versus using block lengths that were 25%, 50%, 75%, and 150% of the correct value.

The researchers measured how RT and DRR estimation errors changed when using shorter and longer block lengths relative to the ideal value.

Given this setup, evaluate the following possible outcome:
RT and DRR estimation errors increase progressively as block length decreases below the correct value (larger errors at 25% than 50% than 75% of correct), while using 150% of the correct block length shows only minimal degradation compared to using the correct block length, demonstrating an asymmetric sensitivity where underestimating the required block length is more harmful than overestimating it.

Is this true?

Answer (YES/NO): NO